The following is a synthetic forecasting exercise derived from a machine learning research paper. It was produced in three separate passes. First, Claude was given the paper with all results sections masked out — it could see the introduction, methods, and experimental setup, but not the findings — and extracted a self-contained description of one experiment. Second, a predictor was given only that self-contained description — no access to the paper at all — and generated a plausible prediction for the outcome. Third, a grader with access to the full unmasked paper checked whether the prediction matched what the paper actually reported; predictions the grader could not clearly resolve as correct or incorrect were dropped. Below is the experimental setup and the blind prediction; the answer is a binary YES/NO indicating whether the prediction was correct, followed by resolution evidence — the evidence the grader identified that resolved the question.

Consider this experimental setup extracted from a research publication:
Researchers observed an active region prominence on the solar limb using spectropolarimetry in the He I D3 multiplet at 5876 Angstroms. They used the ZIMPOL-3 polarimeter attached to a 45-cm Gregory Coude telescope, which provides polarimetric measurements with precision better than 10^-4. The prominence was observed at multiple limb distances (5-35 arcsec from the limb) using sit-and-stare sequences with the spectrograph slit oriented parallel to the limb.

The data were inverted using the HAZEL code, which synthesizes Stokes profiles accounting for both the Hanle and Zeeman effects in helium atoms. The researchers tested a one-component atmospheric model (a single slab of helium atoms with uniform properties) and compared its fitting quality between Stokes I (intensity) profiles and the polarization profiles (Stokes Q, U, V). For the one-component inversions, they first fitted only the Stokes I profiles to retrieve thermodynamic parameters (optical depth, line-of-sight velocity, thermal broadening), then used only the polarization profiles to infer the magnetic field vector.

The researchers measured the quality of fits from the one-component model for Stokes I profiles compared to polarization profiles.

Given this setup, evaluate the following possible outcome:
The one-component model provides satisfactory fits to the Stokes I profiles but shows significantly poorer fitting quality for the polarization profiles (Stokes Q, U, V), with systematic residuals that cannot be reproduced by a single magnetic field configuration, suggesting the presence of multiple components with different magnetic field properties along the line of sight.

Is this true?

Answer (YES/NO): YES